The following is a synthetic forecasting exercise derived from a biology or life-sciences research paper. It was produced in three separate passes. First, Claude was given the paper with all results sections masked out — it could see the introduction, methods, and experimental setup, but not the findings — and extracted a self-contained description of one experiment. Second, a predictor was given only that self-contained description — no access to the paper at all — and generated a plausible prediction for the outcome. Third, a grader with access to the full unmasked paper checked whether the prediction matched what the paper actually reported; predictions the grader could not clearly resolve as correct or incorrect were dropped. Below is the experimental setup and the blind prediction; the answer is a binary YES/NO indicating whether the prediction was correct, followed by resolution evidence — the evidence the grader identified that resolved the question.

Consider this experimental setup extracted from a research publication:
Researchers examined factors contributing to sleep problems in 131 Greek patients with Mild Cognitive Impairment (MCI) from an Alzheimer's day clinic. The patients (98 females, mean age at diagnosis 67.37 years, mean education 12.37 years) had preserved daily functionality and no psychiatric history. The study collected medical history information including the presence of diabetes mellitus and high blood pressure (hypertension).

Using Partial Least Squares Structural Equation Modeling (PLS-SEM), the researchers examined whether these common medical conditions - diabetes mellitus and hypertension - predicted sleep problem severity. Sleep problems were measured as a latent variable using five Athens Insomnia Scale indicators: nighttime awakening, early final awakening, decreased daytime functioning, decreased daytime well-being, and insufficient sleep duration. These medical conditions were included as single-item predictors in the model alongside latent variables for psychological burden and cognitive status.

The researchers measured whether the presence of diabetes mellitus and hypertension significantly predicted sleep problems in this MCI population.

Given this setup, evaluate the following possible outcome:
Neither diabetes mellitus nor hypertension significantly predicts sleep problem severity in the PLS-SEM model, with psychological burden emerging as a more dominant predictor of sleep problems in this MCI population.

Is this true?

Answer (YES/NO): YES